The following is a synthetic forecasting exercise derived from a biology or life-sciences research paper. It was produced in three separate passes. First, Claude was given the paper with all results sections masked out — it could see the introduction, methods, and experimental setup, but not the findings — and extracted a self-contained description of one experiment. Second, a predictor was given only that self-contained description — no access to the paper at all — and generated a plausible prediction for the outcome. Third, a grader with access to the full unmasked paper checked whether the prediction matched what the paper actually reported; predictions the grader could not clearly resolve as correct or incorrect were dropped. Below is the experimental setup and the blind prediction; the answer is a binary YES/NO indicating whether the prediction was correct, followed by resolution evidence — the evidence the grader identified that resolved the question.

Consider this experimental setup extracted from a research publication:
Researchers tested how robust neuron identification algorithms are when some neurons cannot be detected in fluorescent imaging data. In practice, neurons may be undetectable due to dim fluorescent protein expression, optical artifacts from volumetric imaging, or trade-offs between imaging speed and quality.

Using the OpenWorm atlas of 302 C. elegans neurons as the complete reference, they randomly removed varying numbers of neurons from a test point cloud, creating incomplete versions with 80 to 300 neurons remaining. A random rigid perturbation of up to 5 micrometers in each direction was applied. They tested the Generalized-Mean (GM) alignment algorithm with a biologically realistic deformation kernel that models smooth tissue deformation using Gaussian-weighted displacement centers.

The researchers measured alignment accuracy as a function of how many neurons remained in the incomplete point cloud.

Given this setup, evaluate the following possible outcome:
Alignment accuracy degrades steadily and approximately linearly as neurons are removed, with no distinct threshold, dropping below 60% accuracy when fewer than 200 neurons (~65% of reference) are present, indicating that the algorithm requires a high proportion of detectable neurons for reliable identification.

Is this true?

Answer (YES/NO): NO